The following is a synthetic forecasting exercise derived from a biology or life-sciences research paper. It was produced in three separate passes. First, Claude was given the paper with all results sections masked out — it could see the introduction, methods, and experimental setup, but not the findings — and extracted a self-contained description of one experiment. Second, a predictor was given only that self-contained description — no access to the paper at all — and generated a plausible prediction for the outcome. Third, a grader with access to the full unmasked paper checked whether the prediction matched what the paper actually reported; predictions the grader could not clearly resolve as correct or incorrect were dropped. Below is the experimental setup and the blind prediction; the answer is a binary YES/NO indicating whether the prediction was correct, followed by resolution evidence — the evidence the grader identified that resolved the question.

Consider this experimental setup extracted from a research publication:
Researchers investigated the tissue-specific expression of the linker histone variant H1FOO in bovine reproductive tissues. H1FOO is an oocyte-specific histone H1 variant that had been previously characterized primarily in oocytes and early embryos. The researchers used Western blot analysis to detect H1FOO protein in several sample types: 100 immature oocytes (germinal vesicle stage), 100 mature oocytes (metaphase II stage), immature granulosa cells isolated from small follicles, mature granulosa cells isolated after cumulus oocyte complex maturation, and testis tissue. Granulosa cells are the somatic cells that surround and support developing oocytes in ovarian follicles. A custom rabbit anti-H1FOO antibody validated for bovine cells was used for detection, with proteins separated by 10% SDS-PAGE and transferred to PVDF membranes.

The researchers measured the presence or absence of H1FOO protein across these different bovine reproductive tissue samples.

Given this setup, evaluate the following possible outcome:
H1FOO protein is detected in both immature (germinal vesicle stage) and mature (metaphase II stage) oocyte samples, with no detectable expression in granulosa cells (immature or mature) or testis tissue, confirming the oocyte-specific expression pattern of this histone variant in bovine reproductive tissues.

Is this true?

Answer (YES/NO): NO